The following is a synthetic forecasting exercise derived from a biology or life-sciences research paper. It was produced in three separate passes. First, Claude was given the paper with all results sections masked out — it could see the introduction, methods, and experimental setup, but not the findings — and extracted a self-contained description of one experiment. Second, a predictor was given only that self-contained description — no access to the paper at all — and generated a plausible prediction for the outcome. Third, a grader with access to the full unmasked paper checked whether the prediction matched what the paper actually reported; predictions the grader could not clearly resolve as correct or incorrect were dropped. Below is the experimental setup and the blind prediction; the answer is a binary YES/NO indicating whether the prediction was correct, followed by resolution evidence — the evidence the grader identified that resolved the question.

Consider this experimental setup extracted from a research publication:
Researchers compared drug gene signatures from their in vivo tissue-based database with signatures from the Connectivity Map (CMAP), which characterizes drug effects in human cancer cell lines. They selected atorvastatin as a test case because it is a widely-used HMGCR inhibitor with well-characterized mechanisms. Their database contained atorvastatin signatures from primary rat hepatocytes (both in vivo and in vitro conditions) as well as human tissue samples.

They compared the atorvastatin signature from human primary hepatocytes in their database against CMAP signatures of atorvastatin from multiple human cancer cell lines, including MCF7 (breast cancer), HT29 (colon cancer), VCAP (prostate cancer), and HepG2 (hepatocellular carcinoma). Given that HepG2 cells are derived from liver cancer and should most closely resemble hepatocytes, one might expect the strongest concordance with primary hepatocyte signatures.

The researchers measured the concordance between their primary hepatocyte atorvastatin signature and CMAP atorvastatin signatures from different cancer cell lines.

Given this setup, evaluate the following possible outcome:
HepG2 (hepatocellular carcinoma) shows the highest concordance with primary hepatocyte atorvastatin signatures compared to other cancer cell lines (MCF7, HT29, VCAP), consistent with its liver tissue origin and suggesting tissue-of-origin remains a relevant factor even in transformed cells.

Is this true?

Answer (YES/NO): NO